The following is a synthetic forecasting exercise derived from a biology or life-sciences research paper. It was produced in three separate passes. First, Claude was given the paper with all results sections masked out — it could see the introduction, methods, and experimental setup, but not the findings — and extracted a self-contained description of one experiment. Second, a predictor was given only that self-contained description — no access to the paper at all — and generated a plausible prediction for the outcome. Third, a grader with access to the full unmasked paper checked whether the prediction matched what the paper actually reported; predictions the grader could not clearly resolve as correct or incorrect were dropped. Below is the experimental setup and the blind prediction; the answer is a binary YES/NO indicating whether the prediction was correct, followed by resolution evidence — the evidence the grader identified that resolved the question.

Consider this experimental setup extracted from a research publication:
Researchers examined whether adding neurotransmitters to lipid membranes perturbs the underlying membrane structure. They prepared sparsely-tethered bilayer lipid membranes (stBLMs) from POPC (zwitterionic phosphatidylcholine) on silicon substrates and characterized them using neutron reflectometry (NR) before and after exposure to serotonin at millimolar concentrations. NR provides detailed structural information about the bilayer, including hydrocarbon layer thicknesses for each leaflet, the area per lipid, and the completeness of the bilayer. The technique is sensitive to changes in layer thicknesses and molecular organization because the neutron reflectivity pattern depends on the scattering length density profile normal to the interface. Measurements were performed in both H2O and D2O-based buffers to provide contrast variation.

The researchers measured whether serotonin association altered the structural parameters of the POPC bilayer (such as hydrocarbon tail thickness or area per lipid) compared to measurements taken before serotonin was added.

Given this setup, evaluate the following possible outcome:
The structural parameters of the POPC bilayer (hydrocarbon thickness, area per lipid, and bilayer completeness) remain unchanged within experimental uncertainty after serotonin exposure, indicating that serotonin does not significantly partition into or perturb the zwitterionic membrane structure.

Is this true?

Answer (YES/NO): NO